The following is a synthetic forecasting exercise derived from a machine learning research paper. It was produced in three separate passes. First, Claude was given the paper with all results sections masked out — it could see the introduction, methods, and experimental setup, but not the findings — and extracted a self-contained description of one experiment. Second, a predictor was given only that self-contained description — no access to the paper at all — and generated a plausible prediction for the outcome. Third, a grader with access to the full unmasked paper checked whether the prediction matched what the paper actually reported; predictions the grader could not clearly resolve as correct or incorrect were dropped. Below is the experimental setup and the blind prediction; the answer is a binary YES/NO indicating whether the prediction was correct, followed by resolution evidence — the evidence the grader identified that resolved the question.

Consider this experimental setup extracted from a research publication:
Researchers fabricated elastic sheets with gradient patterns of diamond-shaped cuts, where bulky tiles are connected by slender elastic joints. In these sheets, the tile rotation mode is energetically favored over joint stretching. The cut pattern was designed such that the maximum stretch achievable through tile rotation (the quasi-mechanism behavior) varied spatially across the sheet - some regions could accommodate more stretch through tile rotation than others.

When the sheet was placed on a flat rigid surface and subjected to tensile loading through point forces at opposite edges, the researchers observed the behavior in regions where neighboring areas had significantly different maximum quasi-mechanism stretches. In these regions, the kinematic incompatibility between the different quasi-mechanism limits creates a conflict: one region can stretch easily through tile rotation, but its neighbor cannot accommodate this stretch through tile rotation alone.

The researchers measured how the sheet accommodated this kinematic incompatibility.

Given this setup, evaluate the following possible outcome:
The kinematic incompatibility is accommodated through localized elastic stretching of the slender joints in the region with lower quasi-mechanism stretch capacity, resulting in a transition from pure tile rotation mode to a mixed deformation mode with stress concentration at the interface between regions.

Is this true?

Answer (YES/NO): NO